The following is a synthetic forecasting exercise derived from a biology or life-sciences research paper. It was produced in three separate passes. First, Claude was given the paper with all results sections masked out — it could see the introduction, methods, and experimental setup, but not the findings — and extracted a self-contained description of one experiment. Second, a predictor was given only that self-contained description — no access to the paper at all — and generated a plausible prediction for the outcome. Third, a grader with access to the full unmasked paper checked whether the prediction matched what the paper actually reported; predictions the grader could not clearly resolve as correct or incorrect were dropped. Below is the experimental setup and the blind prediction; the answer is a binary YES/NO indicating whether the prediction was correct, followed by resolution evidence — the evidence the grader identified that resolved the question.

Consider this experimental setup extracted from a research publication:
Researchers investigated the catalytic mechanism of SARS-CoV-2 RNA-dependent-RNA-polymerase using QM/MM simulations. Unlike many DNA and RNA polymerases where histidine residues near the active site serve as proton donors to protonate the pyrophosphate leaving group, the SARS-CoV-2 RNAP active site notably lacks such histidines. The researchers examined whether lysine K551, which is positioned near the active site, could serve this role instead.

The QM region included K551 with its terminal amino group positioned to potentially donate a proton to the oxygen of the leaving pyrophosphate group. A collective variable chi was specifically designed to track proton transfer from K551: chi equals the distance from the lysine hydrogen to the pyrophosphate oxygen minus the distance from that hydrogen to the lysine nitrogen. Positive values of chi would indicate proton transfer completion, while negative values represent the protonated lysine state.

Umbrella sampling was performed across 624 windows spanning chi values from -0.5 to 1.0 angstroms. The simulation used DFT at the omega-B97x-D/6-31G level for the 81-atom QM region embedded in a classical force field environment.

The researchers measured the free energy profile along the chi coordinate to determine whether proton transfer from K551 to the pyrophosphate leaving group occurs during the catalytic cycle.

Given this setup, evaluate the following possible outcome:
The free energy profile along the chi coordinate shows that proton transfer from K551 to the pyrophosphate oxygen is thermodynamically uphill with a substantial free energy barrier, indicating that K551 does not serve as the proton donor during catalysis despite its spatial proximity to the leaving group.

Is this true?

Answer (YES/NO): NO